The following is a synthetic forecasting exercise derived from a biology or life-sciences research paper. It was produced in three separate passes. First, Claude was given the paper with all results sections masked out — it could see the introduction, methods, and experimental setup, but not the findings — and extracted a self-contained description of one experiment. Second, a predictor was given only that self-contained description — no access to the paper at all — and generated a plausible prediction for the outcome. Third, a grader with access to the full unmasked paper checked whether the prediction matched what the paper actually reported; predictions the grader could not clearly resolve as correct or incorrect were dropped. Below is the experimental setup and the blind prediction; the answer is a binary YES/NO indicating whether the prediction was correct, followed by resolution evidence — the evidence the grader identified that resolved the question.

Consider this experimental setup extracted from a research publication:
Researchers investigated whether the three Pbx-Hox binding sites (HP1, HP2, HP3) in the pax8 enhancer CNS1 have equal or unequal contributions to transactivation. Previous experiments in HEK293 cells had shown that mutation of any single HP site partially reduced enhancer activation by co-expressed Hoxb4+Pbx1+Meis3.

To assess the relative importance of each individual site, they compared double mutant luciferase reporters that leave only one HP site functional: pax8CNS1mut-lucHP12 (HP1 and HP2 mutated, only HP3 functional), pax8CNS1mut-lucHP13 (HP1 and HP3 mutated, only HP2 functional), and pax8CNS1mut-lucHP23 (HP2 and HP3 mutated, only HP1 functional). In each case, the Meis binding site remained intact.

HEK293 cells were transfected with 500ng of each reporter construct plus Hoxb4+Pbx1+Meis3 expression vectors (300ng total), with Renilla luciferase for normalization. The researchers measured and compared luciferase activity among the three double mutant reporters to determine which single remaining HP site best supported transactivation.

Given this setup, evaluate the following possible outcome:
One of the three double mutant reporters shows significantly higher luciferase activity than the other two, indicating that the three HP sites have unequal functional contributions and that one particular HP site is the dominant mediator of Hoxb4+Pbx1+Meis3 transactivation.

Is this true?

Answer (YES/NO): NO